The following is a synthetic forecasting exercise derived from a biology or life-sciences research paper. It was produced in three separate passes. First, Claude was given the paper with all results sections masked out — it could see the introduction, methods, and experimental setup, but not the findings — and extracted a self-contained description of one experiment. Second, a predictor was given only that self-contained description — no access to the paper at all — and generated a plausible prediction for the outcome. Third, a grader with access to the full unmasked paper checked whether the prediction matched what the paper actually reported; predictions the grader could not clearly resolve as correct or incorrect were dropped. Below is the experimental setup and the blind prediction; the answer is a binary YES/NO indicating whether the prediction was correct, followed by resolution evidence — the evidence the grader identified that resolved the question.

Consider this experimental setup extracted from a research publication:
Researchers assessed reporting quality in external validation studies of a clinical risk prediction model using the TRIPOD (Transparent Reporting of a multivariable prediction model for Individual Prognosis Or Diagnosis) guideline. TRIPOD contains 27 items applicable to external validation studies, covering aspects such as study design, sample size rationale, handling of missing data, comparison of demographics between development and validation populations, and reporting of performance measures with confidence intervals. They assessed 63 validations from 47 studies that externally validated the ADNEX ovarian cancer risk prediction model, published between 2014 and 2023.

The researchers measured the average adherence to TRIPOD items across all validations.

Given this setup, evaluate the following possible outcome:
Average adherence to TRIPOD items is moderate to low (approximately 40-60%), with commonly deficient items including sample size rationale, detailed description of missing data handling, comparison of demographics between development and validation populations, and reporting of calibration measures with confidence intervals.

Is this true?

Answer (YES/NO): NO